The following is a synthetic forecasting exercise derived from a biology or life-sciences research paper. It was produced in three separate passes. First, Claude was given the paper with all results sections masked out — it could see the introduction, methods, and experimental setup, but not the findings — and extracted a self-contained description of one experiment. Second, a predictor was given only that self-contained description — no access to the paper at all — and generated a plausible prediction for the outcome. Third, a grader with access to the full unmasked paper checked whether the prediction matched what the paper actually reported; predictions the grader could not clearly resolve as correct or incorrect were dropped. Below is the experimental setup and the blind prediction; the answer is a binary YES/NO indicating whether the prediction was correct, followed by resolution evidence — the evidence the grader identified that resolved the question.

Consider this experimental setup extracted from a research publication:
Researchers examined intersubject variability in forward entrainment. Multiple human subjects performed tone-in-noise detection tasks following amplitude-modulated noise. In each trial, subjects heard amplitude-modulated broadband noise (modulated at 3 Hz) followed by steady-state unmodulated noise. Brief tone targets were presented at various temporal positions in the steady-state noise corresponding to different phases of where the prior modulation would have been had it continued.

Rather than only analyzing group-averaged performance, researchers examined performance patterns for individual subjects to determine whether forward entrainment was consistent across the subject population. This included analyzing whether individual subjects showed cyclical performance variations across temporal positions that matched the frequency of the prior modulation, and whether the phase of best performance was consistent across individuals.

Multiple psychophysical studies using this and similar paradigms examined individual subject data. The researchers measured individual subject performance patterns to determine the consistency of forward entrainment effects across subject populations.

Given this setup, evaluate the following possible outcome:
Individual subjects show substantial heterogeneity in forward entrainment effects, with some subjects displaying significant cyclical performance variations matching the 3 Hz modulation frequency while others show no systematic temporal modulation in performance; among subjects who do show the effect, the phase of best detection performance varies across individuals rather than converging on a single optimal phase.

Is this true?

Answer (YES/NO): YES